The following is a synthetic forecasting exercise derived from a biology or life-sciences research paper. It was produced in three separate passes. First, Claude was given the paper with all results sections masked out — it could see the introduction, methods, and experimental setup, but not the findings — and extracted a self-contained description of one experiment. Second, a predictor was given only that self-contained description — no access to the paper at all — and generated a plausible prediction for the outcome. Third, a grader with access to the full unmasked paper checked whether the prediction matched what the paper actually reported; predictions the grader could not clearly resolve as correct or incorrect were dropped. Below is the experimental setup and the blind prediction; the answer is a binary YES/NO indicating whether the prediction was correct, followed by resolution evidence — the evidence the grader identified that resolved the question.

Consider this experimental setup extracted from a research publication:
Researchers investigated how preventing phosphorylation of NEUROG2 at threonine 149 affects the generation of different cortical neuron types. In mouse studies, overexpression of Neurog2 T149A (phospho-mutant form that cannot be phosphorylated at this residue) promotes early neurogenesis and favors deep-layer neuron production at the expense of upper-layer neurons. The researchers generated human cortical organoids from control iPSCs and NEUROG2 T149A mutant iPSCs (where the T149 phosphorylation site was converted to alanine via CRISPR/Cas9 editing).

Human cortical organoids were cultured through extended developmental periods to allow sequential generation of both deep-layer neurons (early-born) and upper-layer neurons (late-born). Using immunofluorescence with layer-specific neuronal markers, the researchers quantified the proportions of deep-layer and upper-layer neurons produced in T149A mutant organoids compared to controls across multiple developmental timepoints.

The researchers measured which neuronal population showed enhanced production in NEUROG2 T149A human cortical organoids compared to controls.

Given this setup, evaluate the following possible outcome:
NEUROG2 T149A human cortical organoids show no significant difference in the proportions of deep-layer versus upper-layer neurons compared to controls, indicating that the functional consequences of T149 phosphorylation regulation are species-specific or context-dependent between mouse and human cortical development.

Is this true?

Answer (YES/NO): NO